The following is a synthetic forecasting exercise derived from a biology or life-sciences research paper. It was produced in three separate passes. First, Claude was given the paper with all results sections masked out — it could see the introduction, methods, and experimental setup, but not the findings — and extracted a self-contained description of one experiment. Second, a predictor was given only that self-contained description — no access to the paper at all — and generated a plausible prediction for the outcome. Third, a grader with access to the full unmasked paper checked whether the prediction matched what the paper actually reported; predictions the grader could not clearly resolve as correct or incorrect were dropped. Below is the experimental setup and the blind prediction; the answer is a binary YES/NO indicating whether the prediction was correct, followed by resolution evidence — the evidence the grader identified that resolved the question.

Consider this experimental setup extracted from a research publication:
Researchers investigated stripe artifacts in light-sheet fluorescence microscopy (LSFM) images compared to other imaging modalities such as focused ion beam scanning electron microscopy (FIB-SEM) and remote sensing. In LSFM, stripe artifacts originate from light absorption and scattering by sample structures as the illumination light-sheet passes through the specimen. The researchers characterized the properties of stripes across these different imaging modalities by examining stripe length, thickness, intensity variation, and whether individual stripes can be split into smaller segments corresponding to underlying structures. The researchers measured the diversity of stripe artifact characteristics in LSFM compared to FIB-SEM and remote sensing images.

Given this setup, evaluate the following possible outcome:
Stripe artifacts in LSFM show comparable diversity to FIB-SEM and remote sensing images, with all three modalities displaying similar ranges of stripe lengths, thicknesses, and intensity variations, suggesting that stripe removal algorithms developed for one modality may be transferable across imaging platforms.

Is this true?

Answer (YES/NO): NO